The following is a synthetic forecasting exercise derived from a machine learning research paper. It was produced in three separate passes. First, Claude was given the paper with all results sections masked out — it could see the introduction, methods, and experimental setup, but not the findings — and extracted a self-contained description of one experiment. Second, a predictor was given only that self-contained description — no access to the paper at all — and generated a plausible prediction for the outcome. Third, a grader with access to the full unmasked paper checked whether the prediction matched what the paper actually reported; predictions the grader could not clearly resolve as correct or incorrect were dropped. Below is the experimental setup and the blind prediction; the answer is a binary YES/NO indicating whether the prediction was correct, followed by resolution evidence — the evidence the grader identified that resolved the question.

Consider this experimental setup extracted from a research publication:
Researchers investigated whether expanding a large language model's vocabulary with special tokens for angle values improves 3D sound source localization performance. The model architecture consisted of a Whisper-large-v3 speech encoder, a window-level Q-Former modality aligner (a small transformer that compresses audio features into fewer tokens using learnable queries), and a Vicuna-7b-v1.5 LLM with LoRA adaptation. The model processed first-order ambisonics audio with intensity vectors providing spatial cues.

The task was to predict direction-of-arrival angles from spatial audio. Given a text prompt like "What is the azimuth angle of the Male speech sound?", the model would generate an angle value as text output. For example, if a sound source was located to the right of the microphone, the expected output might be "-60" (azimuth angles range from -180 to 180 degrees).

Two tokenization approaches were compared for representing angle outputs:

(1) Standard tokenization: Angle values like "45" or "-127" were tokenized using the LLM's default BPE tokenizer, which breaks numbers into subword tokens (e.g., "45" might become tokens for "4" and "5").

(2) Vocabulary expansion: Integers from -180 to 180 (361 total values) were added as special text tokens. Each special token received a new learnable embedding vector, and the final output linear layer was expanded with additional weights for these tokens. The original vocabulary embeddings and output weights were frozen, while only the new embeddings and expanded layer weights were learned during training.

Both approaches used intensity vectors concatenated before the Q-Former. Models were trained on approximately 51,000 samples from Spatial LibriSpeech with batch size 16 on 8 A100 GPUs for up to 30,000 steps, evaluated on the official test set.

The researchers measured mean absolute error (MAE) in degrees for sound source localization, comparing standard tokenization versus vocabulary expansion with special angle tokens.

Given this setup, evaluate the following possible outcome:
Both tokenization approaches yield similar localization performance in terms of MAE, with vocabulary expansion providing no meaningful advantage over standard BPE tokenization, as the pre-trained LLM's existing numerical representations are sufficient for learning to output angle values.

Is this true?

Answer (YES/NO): YES